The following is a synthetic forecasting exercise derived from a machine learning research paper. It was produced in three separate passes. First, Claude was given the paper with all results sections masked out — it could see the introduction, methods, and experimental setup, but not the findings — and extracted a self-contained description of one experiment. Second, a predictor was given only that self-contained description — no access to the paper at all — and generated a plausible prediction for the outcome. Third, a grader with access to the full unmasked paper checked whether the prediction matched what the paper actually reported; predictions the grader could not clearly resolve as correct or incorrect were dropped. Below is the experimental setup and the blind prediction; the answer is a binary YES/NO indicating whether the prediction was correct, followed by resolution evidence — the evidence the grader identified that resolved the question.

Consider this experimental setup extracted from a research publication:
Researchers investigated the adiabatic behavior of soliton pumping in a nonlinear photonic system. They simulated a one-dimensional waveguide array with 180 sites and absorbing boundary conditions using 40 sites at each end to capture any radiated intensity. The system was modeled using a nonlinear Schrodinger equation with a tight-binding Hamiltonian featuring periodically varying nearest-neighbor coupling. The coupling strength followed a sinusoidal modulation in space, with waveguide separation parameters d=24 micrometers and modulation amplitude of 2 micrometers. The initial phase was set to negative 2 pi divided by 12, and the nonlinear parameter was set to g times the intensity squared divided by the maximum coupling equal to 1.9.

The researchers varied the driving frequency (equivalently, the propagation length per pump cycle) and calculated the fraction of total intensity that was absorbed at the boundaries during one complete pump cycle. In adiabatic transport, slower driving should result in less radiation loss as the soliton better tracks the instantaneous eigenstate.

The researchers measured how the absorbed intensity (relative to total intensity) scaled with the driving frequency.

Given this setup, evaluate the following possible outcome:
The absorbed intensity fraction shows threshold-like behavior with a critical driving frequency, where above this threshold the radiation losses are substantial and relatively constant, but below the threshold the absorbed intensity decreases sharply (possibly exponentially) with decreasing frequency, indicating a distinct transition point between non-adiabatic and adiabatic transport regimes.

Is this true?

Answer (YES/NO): NO